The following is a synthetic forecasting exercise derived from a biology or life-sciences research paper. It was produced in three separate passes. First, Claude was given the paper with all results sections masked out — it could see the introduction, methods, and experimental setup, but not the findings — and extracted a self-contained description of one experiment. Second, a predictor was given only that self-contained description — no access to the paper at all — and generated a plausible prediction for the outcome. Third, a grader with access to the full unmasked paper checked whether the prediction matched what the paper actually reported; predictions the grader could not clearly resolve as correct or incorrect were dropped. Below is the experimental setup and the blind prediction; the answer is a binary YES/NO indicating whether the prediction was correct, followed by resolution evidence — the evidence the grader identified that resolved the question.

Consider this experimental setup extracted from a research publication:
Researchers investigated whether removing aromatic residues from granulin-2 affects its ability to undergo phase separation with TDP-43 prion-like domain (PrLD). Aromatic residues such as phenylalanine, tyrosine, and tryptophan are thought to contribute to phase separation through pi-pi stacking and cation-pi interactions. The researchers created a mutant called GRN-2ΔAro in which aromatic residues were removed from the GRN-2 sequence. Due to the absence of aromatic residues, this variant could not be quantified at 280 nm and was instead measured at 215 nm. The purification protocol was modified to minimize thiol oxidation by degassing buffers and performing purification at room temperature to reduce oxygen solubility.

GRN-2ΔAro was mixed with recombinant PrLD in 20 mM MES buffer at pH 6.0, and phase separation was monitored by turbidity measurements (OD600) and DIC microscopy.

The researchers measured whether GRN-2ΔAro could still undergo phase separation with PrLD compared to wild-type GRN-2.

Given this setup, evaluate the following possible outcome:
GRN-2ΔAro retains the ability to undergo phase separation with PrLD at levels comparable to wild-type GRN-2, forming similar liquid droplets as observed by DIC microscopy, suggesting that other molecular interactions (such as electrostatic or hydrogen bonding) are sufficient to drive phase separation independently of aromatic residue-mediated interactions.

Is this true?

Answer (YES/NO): NO